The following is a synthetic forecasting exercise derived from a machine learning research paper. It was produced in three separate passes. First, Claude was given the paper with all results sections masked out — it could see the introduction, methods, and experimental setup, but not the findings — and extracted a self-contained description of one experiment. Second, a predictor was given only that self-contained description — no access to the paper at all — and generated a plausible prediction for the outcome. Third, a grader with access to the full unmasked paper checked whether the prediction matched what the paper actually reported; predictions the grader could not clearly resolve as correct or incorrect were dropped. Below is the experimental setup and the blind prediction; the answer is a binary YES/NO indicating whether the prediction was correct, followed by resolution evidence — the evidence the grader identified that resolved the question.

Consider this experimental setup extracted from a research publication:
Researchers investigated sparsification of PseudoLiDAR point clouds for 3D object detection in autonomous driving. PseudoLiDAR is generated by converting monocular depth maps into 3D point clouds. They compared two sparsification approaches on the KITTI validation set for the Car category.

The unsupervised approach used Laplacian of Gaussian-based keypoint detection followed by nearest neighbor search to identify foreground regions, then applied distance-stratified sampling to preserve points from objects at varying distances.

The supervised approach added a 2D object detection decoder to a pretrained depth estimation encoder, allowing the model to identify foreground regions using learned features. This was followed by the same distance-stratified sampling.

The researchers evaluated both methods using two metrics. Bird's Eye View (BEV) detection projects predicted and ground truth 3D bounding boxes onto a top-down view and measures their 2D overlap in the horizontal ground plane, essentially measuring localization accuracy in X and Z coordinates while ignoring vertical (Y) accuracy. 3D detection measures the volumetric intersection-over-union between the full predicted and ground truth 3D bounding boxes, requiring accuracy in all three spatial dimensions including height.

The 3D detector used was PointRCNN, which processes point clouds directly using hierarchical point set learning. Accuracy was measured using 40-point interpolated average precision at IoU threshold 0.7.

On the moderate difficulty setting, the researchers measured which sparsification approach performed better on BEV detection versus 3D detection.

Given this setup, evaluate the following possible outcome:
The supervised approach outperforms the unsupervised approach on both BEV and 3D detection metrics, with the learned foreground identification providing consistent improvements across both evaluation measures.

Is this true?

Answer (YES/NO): NO